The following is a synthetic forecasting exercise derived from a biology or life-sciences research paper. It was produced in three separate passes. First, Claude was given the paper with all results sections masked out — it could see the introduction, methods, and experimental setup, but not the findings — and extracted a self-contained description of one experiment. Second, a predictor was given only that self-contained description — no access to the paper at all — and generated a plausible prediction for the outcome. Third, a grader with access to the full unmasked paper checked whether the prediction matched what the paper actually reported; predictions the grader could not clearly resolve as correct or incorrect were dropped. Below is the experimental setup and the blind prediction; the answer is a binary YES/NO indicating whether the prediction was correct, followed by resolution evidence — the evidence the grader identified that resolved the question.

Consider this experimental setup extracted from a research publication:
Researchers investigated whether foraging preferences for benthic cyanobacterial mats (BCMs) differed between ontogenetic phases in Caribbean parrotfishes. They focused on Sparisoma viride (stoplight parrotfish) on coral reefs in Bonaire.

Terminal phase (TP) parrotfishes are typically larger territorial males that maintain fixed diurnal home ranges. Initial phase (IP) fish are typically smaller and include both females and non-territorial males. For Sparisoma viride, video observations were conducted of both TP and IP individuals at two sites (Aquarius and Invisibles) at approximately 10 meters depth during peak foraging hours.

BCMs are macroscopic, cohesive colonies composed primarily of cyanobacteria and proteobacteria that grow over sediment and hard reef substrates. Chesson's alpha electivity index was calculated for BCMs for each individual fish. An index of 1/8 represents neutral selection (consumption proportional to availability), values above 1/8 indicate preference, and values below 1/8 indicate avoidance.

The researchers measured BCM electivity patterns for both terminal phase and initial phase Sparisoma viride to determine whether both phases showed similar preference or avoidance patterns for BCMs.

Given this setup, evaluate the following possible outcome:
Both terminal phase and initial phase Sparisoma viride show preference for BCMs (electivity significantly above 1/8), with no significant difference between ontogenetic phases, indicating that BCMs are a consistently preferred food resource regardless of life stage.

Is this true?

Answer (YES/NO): NO